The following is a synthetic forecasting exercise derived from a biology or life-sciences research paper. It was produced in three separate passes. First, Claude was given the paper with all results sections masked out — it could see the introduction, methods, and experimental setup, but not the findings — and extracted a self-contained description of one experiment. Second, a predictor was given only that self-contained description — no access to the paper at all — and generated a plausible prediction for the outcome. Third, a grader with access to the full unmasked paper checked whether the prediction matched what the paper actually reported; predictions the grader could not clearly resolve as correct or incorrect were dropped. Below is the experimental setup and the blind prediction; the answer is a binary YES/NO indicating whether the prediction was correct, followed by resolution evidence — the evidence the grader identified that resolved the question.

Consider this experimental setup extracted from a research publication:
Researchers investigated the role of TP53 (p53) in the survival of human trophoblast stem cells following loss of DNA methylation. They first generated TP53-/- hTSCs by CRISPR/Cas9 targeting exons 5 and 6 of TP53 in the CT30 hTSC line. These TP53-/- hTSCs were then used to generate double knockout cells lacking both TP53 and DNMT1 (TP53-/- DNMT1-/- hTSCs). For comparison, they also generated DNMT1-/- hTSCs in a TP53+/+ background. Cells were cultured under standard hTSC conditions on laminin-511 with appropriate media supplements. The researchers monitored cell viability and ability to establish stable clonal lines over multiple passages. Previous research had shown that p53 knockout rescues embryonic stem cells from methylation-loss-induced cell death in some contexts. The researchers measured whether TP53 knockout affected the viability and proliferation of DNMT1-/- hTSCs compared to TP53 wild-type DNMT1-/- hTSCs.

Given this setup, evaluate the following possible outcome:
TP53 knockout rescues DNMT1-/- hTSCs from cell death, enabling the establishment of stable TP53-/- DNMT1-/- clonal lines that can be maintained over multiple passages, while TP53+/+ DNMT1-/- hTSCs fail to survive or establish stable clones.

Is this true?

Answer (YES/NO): NO